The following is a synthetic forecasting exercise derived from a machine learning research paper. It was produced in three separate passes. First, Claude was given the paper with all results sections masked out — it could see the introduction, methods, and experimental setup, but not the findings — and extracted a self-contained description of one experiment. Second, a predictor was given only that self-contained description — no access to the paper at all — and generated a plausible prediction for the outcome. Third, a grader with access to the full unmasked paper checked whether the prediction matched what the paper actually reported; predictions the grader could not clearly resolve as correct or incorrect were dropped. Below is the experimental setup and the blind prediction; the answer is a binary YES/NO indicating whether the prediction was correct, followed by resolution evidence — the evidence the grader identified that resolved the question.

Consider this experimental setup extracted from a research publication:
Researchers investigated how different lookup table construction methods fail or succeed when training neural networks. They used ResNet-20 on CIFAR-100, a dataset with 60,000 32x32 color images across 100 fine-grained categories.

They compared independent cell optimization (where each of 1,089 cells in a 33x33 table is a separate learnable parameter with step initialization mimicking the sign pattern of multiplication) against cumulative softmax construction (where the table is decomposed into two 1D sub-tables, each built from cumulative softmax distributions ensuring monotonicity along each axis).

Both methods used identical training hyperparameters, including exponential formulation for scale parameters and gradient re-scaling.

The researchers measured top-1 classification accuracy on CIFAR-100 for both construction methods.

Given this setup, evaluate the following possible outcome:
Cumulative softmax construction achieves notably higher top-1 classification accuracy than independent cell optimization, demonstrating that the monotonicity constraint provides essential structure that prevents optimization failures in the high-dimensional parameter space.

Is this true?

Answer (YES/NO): YES